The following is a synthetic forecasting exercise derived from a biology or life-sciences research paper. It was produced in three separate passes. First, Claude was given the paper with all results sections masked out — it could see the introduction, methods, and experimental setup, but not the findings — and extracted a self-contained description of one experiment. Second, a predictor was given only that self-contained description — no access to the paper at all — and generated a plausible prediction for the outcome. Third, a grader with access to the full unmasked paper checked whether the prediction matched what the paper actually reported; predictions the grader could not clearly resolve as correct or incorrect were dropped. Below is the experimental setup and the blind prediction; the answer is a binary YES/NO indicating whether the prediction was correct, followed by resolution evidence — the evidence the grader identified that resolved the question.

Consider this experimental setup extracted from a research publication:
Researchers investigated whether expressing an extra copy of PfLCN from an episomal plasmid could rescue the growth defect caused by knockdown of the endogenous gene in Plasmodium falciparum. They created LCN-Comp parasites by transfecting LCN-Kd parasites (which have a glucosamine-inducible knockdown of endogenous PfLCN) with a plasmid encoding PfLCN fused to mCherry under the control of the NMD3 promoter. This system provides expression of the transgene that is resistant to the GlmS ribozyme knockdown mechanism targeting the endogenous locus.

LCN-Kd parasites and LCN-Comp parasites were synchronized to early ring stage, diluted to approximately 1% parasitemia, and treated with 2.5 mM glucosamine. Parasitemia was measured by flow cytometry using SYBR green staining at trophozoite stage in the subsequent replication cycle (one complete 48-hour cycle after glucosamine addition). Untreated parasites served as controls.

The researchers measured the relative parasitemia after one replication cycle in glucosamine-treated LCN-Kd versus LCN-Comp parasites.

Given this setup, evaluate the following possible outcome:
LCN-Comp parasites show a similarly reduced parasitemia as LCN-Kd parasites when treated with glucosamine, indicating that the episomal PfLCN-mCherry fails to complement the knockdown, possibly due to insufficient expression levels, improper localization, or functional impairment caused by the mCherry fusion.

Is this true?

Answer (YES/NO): NO